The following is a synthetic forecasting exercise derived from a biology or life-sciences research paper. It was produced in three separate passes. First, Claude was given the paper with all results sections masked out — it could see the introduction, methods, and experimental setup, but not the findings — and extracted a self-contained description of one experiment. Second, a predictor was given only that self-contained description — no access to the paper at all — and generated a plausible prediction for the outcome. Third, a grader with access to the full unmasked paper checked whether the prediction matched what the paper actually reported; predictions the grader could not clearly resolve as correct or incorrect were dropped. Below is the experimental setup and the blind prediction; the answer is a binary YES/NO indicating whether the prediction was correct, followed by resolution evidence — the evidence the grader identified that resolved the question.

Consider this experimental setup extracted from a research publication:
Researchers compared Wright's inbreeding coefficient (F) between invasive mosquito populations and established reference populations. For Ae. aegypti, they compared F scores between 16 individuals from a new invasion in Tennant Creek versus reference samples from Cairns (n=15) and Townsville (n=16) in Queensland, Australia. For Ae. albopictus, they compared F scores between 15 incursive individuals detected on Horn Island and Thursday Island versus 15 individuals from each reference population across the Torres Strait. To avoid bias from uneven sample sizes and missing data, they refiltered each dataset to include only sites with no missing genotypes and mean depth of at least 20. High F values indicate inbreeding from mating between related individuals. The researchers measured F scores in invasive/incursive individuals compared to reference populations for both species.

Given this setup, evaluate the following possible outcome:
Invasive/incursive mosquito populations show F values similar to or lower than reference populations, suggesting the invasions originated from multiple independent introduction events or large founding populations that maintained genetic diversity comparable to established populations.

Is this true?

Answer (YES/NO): NO